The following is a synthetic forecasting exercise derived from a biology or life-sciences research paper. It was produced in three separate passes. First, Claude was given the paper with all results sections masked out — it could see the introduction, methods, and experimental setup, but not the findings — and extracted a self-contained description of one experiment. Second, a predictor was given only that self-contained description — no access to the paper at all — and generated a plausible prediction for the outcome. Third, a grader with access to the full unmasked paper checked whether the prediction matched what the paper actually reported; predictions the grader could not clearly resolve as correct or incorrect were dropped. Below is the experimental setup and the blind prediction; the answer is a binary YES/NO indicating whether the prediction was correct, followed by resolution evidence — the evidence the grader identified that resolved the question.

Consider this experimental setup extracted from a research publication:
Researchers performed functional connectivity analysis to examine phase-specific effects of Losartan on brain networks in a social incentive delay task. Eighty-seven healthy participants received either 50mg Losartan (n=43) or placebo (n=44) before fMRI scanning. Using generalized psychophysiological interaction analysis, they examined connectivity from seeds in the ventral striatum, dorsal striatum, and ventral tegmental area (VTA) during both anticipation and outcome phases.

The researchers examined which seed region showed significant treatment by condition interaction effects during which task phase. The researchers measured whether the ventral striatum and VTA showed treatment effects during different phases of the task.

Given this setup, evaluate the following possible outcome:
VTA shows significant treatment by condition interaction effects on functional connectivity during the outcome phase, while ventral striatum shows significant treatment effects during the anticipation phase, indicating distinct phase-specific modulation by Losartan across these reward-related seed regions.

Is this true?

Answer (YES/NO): YES